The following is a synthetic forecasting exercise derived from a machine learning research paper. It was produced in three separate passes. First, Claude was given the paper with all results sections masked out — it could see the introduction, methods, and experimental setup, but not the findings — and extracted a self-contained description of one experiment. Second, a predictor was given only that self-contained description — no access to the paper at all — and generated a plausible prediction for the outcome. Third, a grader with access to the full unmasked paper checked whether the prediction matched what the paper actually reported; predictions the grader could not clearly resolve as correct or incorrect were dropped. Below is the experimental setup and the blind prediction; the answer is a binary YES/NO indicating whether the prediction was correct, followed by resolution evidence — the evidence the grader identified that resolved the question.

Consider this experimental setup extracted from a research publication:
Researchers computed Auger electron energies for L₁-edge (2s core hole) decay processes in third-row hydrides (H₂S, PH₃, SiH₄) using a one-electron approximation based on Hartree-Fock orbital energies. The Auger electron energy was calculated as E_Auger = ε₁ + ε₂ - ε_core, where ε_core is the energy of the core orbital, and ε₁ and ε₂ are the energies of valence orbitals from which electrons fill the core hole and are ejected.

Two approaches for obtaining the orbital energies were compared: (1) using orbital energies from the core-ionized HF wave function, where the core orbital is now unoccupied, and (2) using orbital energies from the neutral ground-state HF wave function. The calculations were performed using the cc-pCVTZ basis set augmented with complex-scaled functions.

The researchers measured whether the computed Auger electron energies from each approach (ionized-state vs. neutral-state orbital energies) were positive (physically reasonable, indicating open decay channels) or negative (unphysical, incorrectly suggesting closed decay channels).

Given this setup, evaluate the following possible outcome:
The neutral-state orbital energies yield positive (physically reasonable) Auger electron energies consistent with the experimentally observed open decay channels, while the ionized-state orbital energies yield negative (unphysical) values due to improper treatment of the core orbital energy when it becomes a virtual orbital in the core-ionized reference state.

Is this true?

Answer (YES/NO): YES